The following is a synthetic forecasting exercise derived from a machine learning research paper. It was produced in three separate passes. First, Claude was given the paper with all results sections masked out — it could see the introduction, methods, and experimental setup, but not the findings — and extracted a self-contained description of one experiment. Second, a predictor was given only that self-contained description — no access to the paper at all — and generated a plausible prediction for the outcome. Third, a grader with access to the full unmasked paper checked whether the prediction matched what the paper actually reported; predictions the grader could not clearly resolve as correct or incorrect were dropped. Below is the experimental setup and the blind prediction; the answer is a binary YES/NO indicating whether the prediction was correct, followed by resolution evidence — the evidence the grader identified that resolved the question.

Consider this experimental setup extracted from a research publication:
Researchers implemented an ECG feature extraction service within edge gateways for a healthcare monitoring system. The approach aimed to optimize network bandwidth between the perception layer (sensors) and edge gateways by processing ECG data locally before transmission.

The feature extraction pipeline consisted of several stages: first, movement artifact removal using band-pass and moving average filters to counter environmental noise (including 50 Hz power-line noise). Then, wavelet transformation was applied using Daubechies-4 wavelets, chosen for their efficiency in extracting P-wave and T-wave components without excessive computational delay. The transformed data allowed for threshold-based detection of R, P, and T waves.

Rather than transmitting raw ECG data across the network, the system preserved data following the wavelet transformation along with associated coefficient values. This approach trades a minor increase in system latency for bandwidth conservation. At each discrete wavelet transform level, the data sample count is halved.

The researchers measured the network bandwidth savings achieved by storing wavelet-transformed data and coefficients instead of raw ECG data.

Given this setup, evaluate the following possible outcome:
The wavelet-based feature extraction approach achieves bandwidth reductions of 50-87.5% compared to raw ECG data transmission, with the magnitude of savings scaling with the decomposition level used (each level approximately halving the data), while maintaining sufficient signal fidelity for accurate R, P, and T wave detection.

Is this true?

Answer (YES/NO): NO